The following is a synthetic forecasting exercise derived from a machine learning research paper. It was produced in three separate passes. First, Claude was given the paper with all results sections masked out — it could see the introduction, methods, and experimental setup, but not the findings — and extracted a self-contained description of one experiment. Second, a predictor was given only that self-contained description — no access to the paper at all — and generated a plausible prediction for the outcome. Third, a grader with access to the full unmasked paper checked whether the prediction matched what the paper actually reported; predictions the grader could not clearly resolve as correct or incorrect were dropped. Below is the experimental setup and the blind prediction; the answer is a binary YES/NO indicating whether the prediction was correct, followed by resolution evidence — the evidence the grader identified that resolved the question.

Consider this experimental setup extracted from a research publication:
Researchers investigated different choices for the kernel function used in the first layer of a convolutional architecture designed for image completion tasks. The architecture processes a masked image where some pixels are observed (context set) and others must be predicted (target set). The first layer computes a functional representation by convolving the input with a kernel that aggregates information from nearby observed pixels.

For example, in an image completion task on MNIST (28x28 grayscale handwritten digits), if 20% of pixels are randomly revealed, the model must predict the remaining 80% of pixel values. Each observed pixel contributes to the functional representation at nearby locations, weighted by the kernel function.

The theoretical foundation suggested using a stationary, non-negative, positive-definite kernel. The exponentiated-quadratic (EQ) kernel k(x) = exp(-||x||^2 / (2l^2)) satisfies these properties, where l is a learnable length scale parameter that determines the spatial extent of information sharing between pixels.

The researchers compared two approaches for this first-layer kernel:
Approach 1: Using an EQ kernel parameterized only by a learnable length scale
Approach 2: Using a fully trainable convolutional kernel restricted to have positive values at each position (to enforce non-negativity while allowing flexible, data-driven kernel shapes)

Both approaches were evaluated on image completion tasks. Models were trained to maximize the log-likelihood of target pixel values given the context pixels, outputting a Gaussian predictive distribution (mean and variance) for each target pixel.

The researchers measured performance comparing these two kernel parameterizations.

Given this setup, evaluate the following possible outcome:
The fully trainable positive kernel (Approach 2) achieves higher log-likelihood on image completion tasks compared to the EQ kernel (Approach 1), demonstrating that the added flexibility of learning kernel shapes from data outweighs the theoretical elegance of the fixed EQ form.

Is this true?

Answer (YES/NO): NO